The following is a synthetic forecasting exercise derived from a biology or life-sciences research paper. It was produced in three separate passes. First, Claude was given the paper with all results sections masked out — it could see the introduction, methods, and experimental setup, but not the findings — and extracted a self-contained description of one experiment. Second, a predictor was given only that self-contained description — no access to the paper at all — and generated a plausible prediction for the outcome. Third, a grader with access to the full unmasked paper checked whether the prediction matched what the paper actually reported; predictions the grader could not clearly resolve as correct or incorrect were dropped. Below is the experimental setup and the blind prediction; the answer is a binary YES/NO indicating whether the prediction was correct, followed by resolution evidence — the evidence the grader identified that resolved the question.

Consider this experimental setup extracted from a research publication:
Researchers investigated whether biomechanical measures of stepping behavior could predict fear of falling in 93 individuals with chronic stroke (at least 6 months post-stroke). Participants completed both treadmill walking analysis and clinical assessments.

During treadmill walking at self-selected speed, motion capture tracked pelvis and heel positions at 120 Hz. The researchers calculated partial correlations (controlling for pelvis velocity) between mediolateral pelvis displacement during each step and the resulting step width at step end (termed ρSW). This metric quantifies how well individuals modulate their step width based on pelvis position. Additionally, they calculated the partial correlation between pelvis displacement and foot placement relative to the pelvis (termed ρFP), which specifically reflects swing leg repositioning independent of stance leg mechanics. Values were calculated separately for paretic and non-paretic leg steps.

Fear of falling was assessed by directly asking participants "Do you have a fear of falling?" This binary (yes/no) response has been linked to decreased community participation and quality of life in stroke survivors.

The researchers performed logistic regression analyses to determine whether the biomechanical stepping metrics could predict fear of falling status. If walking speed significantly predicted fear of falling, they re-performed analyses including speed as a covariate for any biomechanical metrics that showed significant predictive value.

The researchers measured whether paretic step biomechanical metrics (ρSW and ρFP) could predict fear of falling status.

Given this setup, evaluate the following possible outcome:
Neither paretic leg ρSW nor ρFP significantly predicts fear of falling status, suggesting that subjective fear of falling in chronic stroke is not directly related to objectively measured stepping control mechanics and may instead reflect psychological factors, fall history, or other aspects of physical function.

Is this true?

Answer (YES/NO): NO